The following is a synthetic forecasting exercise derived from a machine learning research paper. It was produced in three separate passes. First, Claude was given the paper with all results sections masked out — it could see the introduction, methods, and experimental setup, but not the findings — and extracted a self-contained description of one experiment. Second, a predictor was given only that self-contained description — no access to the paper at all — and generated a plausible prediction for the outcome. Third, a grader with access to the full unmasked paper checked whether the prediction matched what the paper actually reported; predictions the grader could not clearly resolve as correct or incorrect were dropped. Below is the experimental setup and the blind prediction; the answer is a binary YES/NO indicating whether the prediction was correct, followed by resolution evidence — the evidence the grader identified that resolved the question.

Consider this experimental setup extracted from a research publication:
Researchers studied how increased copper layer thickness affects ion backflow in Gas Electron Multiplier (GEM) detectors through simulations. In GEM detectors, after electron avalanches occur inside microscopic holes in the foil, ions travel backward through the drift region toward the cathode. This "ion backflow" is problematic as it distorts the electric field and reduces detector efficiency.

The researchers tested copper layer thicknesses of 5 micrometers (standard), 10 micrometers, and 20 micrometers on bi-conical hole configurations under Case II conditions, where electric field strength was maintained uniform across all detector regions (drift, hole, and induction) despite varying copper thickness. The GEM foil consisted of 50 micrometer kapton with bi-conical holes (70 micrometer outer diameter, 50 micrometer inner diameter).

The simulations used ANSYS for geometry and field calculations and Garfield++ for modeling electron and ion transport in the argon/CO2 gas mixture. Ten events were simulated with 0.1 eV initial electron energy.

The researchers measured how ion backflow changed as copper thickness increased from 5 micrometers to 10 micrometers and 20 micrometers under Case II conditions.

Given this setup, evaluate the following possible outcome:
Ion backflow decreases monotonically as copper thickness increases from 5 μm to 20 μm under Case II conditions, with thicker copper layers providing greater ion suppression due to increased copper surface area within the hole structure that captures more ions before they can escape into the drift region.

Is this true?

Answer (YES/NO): NO